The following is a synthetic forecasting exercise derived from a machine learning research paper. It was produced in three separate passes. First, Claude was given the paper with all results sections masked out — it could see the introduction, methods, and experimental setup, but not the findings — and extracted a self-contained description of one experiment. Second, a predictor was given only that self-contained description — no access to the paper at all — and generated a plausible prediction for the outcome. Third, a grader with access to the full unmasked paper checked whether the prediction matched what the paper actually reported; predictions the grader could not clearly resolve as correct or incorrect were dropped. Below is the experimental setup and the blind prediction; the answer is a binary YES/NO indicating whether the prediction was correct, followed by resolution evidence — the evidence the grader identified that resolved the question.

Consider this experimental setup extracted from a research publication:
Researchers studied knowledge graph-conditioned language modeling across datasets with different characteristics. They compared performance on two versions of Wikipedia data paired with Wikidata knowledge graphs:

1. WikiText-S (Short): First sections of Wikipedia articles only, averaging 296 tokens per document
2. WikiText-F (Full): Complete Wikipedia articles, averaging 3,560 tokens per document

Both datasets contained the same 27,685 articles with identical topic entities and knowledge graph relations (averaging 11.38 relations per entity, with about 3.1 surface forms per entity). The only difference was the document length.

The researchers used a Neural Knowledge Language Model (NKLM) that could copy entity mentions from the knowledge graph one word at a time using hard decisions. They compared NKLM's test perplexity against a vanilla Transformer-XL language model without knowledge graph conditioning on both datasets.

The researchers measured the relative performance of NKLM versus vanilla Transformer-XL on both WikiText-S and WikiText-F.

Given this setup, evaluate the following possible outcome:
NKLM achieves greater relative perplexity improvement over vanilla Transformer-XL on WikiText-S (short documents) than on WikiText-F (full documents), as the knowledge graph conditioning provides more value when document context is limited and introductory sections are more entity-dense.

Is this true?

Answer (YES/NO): YES